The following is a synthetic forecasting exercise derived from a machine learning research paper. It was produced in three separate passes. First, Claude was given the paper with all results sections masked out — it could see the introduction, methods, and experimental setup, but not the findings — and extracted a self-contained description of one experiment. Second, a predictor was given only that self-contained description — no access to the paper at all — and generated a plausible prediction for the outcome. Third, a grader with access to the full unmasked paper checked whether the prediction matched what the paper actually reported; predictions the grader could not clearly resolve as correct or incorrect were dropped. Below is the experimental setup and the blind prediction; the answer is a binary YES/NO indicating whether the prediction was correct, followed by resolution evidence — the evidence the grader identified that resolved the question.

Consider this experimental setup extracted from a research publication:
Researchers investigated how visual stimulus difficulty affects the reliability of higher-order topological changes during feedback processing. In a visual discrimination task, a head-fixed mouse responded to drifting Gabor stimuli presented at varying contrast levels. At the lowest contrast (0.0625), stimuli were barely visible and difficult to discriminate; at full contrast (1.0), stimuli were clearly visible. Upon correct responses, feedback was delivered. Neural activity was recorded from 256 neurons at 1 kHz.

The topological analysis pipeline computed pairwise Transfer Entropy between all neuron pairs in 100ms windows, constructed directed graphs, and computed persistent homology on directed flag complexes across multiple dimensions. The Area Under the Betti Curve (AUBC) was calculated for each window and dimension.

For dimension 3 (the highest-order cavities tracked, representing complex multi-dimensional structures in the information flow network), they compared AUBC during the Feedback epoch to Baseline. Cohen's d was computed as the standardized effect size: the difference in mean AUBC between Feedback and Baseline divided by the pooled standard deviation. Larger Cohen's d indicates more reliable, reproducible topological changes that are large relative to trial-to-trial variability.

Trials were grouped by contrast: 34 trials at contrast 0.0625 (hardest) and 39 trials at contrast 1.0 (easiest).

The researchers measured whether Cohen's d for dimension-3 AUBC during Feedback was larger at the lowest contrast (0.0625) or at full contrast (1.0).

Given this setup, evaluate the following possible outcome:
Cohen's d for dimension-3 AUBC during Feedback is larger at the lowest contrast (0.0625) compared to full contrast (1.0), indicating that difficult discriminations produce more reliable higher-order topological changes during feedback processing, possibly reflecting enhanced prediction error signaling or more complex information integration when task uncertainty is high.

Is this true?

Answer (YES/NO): NO